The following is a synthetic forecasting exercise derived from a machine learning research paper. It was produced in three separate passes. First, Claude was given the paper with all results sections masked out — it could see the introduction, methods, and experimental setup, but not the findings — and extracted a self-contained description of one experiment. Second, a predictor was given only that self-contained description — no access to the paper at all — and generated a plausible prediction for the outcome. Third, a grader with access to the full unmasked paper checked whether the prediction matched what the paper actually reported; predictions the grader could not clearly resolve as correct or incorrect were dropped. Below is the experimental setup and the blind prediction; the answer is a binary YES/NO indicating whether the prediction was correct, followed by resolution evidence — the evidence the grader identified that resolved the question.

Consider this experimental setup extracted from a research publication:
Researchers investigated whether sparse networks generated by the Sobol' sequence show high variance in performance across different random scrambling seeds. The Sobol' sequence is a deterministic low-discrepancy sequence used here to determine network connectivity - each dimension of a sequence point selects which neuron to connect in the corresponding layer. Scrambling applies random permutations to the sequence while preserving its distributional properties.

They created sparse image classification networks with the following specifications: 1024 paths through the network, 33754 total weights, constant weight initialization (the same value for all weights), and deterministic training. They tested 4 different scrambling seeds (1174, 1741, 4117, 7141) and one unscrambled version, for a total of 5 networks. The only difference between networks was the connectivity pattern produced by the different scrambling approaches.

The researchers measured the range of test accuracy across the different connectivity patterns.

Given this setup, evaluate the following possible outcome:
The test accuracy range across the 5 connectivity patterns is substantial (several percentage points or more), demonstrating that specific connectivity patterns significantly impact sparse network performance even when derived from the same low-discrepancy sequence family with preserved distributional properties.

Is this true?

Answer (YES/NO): YES